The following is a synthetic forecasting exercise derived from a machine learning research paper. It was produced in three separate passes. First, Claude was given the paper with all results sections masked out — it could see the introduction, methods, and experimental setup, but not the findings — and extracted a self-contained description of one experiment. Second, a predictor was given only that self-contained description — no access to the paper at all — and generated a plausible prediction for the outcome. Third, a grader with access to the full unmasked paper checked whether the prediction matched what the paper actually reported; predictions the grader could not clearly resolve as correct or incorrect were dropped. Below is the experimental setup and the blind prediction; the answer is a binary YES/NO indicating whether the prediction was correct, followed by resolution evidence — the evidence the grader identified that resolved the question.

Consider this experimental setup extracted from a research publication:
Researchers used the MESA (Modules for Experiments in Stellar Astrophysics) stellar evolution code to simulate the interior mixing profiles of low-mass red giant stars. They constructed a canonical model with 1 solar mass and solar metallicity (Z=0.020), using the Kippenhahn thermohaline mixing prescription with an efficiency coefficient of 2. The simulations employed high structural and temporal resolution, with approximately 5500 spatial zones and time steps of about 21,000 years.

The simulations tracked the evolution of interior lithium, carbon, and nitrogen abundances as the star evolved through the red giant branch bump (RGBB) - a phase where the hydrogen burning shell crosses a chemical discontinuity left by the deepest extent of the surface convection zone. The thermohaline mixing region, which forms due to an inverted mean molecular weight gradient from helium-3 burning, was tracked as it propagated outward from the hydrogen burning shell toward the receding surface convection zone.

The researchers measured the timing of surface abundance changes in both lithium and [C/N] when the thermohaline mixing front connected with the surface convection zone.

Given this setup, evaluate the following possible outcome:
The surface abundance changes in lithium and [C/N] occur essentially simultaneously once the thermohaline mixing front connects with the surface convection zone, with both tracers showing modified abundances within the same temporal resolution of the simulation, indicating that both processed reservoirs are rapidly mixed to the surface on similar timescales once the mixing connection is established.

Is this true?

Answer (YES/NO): YES